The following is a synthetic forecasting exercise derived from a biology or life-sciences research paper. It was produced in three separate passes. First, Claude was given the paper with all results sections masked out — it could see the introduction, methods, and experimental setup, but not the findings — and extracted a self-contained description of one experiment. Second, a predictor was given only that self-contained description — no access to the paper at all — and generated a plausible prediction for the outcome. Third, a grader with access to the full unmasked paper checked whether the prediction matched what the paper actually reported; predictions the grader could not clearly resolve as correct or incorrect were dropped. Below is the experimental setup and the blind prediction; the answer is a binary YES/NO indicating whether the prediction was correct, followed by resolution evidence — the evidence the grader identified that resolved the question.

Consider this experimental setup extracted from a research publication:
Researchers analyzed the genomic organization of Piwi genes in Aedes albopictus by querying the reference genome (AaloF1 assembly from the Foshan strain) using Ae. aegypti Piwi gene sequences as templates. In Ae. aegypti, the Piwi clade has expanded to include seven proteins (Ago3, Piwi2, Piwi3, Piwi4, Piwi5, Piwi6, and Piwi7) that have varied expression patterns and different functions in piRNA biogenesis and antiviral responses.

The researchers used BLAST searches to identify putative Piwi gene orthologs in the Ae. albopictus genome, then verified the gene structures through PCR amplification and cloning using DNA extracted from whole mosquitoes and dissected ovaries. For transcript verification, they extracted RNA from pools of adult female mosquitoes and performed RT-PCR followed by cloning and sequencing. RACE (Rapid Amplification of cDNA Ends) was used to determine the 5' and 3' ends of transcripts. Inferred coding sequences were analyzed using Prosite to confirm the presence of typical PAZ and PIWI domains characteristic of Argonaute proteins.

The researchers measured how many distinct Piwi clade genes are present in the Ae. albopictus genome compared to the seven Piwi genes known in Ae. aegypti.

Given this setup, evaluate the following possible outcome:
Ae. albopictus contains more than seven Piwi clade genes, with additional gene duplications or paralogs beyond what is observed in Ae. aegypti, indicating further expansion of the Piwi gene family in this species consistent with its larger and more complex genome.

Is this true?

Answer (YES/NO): NO